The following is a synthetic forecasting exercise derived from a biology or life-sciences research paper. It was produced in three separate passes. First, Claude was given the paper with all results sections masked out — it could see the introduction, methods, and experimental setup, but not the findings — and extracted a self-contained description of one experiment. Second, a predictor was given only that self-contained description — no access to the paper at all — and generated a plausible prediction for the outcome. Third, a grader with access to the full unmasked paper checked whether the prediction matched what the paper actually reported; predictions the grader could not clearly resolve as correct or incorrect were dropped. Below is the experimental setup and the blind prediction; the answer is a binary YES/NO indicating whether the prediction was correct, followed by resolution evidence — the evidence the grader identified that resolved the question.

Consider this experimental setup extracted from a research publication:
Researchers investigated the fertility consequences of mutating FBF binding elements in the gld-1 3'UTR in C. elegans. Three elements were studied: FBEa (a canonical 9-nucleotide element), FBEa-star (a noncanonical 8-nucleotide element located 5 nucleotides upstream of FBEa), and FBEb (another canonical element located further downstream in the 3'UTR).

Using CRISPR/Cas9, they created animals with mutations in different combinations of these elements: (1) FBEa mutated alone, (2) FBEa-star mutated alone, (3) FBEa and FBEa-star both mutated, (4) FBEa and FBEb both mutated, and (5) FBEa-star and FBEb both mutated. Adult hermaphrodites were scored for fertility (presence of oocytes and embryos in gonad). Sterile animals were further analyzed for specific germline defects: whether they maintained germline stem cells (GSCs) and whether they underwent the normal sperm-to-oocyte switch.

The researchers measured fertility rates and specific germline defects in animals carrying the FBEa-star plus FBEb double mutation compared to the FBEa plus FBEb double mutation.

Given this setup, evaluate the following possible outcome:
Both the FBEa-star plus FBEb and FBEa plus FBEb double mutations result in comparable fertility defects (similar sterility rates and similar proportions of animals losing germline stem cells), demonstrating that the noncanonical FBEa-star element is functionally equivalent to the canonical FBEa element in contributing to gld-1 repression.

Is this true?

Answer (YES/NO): NO